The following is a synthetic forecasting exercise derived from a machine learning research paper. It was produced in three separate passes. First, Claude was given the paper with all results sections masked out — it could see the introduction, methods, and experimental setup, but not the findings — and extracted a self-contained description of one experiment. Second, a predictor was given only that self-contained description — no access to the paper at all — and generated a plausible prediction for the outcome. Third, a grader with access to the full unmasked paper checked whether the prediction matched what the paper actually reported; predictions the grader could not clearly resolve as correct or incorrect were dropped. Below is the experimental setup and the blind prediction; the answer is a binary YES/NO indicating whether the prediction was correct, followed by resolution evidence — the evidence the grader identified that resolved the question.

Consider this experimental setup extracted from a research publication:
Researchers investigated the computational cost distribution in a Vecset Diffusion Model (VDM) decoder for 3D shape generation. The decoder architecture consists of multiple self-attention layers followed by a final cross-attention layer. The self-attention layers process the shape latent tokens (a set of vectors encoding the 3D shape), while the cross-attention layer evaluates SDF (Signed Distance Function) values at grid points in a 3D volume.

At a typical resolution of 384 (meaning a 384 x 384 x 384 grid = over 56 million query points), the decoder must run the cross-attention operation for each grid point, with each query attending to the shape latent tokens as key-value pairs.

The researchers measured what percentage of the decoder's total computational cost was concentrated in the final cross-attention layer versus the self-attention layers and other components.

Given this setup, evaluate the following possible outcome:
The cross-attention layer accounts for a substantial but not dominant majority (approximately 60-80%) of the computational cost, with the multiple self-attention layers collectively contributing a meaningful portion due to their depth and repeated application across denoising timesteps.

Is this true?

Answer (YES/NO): NO